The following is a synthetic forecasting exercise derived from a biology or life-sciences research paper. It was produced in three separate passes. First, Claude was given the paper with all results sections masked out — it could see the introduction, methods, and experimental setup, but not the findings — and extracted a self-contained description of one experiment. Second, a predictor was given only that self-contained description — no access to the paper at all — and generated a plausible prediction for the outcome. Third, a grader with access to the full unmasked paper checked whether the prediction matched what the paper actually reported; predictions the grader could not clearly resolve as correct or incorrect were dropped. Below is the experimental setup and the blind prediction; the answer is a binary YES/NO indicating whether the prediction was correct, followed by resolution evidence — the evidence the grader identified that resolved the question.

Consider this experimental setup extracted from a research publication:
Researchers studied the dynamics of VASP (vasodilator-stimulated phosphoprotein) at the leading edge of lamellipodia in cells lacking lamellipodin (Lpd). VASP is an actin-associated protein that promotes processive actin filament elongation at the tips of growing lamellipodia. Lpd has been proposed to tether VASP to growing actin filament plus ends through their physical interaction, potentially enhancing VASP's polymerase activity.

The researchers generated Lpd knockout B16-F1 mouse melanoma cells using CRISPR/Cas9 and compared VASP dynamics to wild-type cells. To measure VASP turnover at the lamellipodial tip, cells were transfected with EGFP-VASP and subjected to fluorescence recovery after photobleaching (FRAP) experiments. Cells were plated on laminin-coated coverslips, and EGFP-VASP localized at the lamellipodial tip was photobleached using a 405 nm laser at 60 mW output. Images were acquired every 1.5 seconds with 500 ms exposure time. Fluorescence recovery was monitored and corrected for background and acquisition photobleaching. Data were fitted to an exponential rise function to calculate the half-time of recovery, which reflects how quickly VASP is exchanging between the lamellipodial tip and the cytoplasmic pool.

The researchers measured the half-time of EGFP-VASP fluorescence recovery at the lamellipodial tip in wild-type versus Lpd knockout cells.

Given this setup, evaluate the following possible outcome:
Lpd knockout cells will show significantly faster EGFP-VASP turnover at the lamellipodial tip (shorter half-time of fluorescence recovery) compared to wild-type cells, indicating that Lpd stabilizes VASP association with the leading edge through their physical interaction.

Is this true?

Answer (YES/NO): YES